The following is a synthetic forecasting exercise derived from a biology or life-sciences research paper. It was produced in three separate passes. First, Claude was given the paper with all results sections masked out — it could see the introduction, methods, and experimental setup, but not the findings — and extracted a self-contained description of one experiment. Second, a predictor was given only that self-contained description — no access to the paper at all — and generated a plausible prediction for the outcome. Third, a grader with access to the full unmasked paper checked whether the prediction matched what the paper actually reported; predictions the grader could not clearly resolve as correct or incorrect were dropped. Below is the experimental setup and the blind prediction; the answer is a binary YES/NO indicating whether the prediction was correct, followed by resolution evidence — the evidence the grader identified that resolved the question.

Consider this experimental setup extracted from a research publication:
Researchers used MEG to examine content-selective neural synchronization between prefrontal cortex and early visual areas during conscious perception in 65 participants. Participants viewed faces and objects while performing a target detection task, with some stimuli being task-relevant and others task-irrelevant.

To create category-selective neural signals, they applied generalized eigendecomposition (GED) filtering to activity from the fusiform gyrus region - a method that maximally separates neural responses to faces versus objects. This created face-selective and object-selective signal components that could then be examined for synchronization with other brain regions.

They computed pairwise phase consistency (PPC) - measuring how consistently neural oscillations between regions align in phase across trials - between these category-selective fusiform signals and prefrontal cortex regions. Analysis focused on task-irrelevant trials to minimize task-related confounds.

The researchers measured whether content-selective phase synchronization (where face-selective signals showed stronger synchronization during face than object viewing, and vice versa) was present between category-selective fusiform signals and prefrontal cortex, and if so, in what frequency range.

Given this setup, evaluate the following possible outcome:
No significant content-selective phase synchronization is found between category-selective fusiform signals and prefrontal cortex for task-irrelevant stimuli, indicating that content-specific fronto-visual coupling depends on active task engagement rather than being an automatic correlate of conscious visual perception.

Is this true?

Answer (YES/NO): NO